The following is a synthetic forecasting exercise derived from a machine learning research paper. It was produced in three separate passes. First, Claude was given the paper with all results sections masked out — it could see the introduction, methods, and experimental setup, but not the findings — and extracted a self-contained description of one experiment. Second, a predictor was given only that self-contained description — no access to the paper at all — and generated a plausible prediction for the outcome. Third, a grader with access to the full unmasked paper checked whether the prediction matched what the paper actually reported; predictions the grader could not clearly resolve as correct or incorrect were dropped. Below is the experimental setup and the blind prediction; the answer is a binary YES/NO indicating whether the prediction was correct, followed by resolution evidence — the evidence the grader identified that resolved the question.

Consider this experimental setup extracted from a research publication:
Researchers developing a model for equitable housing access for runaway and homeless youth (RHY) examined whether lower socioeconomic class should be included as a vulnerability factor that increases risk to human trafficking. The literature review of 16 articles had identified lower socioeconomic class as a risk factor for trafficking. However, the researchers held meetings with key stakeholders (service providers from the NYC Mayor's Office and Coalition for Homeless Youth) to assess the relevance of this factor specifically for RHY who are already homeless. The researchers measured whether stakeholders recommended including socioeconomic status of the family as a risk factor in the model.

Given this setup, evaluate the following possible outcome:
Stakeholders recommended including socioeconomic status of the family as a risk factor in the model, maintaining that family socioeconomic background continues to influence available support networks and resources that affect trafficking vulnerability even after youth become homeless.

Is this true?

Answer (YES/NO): NO